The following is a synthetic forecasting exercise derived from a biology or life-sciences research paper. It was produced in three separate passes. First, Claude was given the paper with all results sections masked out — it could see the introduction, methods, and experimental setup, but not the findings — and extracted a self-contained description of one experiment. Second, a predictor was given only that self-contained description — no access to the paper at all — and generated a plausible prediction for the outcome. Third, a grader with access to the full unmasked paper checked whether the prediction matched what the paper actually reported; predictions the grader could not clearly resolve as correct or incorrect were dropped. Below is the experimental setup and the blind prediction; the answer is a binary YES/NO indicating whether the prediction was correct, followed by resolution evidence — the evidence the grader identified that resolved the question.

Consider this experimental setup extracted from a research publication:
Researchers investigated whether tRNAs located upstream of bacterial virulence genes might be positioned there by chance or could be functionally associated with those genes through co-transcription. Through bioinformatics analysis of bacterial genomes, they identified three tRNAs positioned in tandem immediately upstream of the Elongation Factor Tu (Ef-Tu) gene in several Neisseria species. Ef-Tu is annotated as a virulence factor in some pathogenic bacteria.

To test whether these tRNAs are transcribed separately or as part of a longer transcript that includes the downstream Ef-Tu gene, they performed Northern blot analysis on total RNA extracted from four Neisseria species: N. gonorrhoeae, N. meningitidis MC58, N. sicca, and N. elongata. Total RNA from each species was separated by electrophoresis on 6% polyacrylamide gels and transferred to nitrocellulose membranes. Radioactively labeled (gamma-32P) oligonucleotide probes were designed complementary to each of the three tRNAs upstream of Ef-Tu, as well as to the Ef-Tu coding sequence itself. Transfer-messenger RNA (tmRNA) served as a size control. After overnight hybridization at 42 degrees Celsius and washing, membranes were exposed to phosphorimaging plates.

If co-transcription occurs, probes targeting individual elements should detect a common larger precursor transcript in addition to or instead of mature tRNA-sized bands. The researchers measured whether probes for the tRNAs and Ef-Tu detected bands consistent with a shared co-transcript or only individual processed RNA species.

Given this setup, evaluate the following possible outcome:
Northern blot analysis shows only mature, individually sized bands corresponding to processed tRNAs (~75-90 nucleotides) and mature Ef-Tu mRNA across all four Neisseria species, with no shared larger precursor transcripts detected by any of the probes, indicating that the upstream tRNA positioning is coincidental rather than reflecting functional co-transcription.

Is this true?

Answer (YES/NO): NO